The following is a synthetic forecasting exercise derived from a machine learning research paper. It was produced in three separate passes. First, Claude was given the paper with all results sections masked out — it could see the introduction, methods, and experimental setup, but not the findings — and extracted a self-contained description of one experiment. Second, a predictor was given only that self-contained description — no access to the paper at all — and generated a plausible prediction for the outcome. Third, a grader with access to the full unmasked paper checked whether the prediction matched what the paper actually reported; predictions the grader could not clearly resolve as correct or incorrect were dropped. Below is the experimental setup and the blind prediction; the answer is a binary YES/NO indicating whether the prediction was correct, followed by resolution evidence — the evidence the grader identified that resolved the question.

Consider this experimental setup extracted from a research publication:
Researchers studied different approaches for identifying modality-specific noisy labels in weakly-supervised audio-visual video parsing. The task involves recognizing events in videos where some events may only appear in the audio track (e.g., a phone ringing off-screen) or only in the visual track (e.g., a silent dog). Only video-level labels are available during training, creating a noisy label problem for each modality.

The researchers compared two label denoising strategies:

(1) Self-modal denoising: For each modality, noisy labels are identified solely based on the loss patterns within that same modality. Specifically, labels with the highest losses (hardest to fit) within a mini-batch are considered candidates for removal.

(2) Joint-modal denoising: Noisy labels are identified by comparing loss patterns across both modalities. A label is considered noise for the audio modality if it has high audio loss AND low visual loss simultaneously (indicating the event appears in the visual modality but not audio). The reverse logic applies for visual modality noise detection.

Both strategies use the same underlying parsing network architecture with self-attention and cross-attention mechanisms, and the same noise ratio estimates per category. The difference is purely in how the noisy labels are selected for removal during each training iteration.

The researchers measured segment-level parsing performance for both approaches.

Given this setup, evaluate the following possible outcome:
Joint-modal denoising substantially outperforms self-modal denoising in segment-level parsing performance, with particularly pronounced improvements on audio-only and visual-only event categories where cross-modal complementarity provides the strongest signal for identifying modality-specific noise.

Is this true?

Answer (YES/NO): NO